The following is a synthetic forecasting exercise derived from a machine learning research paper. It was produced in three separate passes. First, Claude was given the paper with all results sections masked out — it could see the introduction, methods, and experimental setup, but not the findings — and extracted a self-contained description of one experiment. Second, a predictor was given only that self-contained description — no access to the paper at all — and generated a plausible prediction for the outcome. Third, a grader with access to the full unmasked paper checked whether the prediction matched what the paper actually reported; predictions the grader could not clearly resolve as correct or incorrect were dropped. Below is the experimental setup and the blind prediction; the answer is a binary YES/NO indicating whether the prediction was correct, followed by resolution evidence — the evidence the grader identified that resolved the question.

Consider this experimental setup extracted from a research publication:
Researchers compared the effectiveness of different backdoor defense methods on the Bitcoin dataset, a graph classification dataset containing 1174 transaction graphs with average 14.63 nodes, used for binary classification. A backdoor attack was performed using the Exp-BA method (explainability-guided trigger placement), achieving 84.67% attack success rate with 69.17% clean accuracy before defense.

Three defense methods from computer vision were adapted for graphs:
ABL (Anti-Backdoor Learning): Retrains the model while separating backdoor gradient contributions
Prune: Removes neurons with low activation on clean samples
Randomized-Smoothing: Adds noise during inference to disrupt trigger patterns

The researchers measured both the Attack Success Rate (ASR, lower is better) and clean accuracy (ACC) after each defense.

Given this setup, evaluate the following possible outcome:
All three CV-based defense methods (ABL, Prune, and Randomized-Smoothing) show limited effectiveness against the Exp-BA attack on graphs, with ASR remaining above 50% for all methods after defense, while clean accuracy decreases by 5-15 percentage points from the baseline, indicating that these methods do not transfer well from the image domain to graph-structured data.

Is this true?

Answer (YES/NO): NO